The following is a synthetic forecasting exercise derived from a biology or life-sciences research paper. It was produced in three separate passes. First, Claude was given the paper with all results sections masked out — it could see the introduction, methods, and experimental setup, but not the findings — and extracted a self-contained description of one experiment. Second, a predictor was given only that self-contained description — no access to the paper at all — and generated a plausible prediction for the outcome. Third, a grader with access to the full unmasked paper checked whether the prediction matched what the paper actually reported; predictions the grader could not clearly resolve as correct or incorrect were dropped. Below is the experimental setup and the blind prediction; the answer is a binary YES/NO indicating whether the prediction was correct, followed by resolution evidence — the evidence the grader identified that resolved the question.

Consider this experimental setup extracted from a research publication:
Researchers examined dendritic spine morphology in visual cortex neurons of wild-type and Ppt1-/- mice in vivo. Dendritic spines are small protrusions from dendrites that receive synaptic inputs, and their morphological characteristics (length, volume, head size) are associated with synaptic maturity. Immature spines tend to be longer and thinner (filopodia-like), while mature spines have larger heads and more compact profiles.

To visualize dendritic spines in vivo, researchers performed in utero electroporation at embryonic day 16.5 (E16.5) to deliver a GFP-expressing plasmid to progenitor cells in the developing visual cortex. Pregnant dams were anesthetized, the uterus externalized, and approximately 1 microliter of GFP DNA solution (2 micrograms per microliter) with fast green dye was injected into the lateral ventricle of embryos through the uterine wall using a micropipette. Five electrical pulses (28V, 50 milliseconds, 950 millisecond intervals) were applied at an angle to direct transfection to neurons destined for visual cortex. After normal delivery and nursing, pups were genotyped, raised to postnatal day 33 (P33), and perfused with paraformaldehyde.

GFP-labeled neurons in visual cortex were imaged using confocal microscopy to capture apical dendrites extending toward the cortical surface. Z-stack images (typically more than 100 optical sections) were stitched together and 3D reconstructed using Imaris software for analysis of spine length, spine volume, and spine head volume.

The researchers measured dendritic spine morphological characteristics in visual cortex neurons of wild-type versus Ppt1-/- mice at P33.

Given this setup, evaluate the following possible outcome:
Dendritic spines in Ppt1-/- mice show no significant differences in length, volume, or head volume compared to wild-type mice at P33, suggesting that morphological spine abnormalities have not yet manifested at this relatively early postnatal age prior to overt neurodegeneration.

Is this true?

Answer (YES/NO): NO